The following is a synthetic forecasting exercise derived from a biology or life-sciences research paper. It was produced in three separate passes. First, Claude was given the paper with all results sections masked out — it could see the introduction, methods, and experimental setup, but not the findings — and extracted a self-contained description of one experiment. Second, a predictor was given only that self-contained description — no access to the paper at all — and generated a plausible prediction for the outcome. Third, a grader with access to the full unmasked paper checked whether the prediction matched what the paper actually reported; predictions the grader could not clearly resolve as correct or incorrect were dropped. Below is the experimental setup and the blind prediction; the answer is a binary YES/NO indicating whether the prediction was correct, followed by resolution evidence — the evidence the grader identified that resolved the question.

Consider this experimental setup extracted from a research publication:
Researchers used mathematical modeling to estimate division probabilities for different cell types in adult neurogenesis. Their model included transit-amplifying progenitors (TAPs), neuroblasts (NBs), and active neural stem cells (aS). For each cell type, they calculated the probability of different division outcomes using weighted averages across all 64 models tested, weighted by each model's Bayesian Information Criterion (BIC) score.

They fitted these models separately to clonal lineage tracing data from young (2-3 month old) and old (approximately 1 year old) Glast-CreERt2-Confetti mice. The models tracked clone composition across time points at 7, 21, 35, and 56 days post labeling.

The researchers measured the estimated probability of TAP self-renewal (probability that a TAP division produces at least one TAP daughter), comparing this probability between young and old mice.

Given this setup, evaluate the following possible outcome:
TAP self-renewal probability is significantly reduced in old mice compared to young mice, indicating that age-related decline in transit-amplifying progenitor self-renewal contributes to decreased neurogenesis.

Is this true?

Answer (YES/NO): NO